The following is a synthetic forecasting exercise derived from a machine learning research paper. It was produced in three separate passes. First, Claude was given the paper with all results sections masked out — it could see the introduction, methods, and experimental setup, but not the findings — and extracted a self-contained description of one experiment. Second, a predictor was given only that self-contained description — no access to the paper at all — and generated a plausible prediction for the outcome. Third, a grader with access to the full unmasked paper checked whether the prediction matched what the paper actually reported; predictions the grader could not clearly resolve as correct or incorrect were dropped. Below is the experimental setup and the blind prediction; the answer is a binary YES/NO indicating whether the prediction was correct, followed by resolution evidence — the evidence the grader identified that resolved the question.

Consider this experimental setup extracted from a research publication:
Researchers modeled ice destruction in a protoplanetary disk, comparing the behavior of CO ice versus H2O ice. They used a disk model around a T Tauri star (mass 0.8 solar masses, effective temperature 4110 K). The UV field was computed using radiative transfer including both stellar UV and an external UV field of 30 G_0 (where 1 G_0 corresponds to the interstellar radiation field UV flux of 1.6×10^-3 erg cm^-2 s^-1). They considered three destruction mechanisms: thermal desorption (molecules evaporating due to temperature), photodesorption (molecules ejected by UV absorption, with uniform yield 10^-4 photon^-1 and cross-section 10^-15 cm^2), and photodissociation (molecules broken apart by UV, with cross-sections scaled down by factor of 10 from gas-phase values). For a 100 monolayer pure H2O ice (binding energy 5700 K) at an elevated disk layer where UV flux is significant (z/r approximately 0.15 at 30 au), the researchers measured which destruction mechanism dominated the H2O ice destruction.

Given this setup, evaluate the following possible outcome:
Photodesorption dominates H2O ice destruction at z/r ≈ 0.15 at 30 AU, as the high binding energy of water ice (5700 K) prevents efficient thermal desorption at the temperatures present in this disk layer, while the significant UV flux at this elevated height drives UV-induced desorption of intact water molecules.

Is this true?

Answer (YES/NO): NO